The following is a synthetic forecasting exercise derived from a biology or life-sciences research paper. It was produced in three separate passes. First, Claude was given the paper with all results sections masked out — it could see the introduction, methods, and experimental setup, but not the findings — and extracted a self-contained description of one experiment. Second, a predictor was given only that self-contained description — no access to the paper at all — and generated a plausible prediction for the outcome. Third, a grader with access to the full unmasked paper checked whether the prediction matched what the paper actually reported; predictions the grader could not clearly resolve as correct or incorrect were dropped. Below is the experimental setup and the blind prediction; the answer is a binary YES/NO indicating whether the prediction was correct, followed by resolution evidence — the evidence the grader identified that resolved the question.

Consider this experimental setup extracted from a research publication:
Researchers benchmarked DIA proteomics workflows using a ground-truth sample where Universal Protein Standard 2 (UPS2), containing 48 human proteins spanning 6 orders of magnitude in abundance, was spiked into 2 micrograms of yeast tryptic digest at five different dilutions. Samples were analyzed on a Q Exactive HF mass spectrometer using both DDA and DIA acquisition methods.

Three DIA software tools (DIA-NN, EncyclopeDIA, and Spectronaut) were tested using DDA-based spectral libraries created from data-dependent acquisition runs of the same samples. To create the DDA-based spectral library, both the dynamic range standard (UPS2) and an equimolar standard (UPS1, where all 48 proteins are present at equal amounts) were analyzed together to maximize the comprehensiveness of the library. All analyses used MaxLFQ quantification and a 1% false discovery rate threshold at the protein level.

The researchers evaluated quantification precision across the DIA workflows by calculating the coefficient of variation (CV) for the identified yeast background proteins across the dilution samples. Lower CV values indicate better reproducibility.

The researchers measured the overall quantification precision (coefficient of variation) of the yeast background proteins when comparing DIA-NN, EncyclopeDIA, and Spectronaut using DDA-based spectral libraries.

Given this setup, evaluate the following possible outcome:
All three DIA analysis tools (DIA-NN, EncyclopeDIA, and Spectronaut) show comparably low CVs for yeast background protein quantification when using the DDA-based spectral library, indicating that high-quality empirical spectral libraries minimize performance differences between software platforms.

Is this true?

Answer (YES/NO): NO